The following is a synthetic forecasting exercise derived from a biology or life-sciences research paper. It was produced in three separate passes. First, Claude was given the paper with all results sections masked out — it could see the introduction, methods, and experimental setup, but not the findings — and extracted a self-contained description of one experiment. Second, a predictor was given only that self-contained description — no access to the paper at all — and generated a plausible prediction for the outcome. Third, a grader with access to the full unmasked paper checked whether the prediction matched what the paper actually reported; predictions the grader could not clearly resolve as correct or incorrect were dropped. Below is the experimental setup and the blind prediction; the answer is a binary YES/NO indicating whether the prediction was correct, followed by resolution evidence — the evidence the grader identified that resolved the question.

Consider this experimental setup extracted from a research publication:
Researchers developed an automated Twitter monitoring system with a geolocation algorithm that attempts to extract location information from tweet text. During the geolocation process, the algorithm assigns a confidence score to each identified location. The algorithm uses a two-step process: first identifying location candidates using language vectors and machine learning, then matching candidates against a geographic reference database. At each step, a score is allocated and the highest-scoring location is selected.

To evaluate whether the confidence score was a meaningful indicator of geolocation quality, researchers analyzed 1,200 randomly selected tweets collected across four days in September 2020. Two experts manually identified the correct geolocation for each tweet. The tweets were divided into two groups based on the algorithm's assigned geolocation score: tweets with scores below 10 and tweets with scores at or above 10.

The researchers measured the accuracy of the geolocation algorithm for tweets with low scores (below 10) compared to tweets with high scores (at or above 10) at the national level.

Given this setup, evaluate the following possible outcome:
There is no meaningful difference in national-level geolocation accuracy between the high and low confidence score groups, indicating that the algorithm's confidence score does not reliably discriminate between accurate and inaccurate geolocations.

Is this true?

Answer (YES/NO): NO